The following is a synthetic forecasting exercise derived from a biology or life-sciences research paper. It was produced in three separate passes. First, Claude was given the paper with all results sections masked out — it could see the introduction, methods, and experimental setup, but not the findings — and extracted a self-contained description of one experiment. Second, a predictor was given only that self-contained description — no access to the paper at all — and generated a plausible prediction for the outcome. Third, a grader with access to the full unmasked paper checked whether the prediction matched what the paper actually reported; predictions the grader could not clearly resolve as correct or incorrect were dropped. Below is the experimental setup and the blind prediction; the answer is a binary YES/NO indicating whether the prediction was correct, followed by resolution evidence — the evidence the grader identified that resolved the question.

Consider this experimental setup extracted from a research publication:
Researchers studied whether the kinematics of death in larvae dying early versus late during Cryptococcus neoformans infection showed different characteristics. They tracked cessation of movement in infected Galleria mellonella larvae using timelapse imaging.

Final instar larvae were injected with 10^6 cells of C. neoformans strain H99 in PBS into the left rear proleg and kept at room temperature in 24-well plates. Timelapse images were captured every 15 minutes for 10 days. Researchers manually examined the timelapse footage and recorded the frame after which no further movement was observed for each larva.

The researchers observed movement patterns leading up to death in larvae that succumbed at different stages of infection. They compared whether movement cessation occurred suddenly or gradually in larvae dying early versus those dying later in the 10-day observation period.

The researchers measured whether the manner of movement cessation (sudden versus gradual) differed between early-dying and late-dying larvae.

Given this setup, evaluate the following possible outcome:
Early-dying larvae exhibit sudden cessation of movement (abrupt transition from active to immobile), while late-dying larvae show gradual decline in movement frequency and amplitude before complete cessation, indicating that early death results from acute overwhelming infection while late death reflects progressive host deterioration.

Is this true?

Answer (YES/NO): YES